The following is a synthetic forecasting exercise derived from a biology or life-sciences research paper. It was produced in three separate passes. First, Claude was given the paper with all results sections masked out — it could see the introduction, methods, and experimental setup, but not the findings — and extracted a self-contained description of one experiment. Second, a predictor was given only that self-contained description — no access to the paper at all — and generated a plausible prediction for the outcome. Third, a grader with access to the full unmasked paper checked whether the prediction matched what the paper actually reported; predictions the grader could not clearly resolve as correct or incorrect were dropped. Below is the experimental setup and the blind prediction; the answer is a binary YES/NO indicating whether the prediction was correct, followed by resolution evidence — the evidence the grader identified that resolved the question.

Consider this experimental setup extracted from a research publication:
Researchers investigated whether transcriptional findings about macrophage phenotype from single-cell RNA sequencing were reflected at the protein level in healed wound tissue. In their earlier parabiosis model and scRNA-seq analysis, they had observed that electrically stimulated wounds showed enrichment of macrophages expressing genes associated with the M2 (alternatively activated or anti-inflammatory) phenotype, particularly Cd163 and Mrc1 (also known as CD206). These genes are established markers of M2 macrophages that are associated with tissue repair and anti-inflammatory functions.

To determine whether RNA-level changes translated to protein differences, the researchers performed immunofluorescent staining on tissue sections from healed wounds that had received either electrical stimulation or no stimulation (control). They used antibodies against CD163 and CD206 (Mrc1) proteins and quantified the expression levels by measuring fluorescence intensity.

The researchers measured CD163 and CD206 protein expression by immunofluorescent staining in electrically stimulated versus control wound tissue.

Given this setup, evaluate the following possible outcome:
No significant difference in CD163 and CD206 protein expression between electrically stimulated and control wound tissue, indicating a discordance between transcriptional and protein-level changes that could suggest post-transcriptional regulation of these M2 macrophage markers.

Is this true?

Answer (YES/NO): NO